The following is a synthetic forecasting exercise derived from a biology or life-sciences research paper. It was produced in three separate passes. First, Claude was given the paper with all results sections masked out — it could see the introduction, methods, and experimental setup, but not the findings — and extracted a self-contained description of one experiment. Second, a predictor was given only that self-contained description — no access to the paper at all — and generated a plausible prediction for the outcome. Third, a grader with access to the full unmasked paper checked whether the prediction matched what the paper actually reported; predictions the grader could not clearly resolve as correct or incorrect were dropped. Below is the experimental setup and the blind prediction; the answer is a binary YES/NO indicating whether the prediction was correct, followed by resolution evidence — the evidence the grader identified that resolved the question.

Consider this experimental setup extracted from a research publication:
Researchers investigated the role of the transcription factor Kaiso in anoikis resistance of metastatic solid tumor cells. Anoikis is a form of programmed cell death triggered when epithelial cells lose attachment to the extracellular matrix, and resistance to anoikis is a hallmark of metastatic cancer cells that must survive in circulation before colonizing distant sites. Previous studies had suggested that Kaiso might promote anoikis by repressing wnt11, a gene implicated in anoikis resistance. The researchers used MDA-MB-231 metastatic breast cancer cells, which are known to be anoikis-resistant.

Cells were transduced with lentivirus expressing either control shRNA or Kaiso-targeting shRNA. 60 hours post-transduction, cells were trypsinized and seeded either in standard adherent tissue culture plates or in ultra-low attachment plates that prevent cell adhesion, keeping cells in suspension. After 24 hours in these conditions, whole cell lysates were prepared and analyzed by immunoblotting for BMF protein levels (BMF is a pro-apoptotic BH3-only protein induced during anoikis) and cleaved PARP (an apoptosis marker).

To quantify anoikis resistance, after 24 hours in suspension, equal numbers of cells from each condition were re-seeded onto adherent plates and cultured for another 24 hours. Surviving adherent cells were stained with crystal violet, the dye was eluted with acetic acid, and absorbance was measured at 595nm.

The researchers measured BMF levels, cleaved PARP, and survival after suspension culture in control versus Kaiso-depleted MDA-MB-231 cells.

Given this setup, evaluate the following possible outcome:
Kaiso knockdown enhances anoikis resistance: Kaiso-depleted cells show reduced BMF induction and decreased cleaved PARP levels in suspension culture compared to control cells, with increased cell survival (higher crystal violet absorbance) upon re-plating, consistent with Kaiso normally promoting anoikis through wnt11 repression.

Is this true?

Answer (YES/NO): NO